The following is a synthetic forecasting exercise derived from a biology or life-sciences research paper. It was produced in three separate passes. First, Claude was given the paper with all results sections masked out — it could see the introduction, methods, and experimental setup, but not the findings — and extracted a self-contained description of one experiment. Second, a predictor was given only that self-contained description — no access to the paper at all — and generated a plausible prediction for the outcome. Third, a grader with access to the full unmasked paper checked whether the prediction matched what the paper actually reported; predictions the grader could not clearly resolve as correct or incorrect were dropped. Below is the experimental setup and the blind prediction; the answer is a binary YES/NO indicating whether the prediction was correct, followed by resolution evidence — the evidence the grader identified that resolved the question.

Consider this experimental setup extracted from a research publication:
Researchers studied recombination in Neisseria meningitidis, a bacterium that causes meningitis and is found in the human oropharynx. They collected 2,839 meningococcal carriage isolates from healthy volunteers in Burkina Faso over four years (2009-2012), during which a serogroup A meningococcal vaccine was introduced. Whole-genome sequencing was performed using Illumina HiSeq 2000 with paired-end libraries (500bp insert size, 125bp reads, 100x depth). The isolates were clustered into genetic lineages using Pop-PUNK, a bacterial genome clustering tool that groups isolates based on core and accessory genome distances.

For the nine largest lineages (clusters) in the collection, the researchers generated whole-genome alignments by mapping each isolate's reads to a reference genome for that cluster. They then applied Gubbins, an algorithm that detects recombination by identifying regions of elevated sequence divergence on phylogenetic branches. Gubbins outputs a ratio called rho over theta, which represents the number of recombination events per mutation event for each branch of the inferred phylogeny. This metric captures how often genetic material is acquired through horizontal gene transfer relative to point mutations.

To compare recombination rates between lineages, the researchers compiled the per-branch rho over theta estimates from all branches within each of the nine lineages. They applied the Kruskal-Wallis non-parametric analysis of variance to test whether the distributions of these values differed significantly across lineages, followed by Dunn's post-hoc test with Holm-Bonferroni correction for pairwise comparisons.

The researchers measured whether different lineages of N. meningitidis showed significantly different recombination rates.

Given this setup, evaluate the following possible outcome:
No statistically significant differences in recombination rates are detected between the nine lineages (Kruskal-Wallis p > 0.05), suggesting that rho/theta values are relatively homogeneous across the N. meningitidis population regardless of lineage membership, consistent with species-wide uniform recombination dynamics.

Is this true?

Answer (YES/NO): NO